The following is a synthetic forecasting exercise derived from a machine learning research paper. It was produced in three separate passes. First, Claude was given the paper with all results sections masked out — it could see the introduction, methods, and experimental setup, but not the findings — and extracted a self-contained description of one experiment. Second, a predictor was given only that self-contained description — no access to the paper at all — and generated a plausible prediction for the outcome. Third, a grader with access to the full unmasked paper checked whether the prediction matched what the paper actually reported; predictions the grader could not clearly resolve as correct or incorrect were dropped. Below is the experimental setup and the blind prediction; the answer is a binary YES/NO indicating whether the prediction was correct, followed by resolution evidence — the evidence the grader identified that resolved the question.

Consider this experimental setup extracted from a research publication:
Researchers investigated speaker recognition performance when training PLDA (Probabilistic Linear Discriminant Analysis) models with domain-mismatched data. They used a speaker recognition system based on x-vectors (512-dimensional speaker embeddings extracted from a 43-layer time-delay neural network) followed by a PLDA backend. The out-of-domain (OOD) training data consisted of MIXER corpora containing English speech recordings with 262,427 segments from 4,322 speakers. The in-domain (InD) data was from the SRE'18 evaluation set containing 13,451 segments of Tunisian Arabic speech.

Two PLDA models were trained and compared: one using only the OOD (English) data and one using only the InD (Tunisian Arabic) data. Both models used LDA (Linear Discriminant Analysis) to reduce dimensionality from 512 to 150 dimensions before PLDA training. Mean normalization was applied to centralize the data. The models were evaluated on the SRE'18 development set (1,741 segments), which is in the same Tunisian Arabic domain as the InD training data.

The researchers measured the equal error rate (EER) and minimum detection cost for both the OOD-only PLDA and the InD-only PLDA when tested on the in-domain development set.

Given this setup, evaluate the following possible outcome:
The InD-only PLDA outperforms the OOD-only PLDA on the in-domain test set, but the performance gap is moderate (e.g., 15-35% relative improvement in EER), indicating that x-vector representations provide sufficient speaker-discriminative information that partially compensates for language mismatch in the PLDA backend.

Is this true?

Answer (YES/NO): NO